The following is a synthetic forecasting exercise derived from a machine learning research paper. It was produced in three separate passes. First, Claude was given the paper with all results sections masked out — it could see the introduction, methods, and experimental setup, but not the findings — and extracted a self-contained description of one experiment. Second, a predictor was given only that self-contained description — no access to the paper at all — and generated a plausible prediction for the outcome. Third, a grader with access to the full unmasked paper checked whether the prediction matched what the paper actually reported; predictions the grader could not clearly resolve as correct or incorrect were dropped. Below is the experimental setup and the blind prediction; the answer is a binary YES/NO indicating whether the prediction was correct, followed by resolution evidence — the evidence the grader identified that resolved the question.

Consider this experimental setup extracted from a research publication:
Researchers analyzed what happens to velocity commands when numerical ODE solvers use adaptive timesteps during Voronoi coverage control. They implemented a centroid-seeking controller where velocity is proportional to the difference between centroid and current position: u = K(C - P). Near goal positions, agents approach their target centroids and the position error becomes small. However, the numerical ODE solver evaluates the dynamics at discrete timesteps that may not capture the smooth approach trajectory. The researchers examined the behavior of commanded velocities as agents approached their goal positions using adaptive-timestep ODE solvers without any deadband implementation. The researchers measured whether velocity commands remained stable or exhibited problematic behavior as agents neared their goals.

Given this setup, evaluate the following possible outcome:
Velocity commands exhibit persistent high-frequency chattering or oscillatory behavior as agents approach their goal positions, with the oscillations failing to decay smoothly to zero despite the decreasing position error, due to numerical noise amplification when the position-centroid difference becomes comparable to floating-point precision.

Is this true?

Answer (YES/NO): NO